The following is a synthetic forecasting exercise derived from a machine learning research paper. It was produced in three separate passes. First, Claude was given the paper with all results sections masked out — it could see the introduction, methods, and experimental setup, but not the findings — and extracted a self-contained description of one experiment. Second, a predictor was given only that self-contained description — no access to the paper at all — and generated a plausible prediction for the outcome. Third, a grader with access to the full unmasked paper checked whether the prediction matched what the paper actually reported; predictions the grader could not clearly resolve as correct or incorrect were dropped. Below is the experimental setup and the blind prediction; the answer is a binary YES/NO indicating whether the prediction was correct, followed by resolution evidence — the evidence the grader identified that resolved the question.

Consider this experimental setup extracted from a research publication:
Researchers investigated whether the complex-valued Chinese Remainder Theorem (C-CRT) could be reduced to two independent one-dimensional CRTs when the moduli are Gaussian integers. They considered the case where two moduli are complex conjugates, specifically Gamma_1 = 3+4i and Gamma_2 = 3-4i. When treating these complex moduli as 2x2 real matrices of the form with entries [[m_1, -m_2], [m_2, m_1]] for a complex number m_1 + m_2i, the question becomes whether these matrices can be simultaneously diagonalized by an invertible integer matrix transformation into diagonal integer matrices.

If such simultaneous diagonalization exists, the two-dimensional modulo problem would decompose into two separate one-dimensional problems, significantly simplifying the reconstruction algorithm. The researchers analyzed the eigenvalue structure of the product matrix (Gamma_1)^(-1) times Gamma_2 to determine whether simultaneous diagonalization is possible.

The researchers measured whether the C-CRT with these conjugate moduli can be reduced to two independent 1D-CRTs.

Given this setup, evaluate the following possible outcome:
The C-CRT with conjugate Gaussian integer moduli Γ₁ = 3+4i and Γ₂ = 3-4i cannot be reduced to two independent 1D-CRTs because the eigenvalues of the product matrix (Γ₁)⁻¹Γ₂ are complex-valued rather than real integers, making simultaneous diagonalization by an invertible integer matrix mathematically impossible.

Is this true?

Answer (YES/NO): YES